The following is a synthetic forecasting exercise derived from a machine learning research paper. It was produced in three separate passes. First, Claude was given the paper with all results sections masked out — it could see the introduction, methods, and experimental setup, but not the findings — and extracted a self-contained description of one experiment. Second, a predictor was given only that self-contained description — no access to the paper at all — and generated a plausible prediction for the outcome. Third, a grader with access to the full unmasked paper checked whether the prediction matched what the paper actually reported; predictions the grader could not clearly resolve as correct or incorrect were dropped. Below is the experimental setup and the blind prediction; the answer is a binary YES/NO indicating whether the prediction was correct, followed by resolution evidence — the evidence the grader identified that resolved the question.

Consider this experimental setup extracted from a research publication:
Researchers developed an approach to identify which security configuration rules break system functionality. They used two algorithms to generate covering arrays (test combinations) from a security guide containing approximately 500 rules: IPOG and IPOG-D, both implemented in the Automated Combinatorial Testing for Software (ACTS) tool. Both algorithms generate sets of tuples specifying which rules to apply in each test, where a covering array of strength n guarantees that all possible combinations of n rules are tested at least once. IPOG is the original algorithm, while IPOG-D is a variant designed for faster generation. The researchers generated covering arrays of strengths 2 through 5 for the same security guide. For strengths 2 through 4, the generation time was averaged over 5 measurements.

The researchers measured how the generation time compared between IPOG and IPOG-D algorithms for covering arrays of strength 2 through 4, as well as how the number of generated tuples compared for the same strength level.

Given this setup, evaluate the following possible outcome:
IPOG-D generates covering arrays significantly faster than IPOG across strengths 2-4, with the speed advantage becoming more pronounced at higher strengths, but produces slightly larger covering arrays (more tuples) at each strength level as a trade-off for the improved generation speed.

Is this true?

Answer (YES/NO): NO